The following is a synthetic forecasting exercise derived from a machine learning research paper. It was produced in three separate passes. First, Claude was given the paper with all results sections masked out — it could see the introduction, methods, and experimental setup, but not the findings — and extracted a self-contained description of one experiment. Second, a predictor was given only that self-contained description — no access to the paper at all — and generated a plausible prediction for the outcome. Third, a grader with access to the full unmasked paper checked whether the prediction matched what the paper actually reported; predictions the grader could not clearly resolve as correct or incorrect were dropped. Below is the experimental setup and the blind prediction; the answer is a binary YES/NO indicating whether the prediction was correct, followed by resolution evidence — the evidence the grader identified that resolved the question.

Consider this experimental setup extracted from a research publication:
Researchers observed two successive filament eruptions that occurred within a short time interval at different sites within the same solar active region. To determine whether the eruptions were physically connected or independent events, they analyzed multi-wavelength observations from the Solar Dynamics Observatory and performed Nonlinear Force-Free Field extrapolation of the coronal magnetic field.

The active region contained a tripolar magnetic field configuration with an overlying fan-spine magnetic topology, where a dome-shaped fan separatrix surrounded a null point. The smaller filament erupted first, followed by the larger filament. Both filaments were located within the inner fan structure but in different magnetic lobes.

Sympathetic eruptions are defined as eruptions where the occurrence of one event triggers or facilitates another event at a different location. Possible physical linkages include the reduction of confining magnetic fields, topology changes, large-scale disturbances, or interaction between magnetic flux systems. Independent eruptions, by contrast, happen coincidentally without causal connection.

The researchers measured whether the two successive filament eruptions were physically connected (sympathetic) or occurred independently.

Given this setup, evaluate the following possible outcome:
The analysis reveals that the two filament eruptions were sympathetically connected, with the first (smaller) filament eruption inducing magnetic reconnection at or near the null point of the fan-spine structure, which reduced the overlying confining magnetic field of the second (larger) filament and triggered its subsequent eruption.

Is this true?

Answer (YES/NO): NO